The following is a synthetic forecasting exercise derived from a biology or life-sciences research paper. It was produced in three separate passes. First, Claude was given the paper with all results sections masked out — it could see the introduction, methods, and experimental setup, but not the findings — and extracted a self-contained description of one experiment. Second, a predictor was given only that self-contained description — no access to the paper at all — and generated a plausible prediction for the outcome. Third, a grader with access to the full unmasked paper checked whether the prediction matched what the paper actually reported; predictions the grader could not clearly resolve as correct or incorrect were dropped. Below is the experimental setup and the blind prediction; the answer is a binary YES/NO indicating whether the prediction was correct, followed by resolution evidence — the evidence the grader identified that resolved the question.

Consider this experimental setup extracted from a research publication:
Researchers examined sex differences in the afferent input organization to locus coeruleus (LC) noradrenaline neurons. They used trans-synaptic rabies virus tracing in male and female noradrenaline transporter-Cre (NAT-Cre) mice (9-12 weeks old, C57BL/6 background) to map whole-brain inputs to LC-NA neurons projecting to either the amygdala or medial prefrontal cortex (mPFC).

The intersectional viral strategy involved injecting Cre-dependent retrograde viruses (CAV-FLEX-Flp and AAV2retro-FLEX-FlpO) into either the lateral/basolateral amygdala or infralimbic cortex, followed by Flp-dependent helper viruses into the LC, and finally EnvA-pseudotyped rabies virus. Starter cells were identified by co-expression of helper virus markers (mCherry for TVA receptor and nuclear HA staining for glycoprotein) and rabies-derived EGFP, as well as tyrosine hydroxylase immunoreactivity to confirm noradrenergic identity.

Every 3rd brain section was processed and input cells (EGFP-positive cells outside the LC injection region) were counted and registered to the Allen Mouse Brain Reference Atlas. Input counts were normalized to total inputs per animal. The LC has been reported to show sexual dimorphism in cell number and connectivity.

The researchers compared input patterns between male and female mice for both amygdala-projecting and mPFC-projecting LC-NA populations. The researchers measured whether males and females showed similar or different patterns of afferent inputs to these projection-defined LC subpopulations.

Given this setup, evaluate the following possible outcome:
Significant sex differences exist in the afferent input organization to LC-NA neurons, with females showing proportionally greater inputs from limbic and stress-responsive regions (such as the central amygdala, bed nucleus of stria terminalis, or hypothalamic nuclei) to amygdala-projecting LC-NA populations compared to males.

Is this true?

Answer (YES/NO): NO